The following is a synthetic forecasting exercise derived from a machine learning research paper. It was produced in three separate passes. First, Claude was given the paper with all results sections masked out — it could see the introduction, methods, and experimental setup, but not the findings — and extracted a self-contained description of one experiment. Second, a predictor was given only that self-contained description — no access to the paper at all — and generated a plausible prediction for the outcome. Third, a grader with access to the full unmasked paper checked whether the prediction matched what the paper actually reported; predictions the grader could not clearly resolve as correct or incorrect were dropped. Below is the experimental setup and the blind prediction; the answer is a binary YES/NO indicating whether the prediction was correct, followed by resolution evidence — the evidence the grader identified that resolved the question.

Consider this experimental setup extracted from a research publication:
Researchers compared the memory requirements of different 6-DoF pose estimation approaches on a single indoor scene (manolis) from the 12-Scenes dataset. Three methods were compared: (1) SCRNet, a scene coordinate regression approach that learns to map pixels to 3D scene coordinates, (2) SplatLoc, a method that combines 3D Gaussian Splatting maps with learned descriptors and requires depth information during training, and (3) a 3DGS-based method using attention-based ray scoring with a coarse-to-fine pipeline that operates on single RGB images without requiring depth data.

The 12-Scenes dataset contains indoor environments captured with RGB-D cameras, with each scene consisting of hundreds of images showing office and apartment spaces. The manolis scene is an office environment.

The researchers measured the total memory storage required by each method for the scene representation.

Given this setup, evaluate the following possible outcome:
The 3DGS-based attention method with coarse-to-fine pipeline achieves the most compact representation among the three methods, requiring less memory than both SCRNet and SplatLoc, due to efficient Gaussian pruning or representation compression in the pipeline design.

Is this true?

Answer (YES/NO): NO